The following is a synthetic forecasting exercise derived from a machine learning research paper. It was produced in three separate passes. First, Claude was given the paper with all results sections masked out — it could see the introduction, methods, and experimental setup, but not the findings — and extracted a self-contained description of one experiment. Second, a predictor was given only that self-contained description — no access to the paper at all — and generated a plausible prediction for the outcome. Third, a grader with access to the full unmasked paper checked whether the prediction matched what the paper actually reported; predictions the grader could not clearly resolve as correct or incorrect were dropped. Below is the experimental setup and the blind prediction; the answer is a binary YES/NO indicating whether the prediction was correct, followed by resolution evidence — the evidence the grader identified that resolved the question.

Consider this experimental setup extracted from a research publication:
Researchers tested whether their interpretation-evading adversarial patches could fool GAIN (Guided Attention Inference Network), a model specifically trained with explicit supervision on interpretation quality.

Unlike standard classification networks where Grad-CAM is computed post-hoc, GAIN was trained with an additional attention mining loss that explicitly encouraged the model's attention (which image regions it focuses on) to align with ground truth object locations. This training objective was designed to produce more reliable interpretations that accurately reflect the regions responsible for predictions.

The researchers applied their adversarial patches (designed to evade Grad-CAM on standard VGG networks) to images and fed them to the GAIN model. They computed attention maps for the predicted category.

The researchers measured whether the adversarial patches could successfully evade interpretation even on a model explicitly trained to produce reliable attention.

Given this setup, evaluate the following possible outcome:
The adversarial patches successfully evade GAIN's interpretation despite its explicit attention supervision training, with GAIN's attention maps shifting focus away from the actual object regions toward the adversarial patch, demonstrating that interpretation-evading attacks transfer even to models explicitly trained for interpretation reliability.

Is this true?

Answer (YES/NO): NO